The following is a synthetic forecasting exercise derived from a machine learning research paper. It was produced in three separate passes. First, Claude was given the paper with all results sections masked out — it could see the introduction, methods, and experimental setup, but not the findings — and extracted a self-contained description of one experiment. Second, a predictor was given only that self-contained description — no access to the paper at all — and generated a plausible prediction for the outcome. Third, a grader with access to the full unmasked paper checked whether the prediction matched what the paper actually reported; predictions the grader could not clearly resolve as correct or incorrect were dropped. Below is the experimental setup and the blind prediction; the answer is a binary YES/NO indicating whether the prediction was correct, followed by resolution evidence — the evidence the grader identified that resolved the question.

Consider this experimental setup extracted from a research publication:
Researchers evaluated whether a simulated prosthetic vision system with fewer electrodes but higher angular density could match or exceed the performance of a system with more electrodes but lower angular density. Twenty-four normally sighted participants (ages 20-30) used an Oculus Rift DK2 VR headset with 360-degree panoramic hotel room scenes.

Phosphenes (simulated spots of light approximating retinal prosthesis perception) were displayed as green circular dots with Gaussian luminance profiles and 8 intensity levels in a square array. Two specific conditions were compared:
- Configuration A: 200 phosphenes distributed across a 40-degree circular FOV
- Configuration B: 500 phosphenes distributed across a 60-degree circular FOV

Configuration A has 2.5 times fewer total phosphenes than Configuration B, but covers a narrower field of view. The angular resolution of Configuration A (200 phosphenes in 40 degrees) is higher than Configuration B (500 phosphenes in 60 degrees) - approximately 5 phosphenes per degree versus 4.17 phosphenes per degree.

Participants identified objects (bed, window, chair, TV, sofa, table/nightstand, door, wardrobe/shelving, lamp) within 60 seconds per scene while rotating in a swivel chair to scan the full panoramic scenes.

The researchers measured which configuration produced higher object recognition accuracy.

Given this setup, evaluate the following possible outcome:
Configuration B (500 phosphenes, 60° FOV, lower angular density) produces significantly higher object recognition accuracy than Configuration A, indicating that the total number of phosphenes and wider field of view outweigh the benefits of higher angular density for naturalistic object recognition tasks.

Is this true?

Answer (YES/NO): YES